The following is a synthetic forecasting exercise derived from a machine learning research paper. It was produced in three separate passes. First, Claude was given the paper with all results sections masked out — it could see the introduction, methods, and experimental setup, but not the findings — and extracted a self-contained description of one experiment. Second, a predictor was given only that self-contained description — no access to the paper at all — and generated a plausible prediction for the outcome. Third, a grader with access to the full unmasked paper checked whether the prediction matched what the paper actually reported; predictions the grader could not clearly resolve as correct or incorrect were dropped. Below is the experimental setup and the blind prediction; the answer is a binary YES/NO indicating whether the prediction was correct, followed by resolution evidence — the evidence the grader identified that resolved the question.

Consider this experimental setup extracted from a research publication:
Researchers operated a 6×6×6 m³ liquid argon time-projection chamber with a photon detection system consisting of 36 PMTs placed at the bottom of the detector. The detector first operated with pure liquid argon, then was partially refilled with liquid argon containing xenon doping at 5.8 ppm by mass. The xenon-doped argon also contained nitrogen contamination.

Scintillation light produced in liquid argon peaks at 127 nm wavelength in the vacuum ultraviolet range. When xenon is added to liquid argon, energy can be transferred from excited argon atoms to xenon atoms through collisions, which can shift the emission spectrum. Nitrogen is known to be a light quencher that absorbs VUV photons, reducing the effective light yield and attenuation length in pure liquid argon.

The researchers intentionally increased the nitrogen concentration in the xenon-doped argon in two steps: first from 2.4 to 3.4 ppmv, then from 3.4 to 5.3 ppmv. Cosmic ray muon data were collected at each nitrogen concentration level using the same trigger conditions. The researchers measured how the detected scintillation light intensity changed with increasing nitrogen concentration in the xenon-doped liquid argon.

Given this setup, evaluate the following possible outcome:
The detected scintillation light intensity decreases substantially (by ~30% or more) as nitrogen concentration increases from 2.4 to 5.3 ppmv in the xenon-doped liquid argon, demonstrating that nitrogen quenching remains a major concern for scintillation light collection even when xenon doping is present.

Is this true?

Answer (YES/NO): YES